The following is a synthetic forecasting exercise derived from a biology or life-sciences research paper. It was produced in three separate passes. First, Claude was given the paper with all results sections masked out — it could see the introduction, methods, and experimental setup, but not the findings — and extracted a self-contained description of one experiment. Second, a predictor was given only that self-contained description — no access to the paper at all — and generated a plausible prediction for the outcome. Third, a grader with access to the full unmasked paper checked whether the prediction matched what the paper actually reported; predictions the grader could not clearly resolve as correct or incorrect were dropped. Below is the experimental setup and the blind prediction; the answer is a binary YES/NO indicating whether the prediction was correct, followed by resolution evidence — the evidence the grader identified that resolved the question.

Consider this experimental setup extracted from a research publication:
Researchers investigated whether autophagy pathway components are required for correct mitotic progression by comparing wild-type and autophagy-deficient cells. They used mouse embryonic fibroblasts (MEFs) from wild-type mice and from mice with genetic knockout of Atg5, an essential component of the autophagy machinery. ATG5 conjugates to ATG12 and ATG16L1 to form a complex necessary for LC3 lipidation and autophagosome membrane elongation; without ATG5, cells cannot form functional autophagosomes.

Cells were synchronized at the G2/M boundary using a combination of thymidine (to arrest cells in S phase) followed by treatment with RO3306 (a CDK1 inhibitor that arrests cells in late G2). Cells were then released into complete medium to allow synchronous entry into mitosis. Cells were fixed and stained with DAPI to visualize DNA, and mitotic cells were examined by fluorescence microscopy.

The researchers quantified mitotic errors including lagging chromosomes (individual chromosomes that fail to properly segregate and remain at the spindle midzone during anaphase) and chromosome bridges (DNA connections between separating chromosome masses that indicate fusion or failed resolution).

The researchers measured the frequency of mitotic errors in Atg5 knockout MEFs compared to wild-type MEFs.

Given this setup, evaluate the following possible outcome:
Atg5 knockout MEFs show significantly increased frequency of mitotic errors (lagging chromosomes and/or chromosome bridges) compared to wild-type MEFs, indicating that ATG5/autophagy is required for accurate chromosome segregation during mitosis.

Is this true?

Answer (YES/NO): YES